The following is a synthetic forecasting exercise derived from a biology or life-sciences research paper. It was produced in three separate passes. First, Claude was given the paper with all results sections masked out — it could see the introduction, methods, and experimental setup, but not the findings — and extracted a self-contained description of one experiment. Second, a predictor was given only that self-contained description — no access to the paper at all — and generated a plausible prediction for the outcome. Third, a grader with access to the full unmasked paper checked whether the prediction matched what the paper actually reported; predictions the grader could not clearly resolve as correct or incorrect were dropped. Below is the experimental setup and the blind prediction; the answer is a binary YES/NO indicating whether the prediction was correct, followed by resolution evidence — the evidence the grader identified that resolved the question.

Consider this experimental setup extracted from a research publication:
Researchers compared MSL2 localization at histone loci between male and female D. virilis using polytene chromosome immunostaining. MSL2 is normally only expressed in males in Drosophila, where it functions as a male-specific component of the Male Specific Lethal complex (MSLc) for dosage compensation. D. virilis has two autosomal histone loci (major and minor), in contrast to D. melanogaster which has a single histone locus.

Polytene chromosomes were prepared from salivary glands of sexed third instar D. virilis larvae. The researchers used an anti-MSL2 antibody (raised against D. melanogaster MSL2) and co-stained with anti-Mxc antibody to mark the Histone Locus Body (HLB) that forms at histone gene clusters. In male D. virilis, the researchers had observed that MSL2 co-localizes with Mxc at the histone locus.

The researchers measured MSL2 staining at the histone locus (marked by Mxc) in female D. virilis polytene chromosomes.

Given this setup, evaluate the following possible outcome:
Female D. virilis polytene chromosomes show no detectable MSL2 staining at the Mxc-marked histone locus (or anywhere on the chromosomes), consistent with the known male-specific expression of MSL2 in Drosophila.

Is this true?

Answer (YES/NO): YES